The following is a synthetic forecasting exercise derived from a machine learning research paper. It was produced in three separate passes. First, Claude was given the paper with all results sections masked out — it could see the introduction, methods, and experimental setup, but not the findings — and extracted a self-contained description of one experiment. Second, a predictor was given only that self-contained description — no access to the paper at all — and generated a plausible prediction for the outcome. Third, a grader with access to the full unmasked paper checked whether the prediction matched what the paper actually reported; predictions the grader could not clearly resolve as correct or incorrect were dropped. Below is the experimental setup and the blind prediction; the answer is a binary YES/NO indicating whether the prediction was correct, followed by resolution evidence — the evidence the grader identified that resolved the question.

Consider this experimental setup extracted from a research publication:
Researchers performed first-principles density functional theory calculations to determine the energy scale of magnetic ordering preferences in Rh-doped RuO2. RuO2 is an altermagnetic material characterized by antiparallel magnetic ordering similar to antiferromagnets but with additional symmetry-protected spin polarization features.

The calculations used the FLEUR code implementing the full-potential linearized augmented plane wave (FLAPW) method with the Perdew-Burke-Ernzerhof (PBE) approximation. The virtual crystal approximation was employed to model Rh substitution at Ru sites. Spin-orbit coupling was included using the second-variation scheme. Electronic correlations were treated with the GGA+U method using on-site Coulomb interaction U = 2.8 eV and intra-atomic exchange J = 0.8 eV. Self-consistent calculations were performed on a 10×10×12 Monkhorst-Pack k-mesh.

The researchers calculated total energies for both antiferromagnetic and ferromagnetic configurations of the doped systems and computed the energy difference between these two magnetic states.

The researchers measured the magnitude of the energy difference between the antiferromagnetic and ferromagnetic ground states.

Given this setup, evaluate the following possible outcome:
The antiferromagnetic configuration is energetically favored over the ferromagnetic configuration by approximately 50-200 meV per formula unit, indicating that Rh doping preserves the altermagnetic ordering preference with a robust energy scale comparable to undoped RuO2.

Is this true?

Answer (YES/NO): YES